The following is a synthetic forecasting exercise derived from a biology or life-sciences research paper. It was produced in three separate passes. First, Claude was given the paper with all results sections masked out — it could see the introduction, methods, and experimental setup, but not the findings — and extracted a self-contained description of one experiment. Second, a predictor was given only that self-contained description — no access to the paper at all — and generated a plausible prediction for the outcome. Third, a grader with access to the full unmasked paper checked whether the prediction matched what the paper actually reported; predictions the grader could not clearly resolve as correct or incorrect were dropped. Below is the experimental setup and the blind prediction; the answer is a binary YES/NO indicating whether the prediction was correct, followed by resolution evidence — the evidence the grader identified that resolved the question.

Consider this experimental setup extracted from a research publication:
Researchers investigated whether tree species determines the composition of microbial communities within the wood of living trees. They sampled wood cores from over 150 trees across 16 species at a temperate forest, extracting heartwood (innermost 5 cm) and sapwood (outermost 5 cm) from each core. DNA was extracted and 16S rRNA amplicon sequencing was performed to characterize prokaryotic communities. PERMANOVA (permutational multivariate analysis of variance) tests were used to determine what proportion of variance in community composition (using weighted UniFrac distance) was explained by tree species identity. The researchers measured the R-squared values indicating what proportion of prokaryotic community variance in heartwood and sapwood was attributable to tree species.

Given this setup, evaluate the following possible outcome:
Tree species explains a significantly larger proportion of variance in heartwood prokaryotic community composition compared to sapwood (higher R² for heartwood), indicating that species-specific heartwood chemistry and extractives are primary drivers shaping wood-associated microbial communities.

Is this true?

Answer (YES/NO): NO